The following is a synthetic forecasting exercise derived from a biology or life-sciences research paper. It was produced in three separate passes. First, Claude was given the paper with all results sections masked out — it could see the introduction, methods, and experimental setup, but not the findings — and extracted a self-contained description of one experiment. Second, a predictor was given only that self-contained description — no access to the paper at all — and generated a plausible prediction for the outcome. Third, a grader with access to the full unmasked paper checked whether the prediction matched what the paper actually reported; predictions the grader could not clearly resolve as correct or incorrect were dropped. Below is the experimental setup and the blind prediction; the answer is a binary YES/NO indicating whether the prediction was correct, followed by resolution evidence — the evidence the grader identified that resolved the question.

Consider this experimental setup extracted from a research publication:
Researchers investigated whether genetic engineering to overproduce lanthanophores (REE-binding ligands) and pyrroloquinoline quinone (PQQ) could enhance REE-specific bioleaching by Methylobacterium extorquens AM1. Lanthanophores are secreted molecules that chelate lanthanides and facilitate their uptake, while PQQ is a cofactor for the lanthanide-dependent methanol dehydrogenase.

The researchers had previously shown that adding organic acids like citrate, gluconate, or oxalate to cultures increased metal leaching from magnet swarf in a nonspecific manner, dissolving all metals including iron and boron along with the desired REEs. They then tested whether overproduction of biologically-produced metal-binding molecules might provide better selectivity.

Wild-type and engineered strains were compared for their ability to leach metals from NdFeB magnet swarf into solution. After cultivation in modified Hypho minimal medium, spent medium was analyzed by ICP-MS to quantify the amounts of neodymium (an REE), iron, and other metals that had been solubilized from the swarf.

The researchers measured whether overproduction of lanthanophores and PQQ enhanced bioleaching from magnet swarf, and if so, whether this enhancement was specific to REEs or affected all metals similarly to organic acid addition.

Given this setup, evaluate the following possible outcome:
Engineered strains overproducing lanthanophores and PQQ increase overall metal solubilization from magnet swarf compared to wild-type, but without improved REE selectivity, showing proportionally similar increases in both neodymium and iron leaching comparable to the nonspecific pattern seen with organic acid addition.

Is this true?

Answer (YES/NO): NO